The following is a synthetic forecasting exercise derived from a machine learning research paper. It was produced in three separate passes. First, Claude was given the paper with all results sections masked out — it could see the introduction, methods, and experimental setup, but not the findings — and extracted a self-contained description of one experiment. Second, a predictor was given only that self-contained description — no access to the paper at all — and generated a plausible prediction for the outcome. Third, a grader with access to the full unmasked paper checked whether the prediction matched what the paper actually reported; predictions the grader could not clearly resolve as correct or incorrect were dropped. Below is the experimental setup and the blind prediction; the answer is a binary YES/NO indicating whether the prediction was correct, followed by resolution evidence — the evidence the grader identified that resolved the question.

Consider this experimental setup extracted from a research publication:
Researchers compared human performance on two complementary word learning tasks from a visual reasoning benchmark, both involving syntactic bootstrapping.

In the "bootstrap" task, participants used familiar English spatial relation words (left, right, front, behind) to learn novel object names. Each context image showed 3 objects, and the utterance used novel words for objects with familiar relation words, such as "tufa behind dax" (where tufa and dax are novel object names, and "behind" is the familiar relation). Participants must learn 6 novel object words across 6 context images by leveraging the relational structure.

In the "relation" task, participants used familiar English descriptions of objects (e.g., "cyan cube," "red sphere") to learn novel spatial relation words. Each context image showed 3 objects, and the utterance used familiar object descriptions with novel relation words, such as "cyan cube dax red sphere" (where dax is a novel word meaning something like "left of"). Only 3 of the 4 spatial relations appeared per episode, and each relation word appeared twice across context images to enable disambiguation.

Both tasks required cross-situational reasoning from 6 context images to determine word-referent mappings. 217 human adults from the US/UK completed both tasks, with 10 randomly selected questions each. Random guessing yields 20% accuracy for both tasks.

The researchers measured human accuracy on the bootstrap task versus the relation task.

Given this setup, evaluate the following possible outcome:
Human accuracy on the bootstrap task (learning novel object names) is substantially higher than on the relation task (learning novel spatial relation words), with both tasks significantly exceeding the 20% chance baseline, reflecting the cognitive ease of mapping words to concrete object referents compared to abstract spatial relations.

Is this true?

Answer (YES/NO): YES